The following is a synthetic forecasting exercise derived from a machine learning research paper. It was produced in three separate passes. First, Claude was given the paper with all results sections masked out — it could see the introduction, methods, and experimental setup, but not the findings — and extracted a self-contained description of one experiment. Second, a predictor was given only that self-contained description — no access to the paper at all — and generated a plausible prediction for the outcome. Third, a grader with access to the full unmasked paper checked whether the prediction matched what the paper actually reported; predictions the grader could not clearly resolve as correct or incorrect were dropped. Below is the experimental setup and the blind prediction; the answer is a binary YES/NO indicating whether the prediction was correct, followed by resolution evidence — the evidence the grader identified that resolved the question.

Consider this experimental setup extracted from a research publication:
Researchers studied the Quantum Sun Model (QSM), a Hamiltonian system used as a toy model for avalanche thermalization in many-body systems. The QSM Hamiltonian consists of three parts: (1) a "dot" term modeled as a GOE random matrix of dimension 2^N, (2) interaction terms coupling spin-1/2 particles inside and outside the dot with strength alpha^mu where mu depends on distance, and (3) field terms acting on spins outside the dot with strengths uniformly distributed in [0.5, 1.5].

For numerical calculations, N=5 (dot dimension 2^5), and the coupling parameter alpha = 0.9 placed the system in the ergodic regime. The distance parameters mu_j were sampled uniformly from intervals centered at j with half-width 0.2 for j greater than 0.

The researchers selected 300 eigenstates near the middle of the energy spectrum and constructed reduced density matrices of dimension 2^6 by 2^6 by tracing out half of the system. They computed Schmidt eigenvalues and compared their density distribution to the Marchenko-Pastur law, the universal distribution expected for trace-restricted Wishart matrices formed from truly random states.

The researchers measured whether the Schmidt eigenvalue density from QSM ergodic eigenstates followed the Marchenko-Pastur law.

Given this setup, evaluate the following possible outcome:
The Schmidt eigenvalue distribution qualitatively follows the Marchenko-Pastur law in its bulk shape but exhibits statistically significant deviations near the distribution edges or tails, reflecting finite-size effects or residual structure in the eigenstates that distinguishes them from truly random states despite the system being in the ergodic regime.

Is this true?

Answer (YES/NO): YES